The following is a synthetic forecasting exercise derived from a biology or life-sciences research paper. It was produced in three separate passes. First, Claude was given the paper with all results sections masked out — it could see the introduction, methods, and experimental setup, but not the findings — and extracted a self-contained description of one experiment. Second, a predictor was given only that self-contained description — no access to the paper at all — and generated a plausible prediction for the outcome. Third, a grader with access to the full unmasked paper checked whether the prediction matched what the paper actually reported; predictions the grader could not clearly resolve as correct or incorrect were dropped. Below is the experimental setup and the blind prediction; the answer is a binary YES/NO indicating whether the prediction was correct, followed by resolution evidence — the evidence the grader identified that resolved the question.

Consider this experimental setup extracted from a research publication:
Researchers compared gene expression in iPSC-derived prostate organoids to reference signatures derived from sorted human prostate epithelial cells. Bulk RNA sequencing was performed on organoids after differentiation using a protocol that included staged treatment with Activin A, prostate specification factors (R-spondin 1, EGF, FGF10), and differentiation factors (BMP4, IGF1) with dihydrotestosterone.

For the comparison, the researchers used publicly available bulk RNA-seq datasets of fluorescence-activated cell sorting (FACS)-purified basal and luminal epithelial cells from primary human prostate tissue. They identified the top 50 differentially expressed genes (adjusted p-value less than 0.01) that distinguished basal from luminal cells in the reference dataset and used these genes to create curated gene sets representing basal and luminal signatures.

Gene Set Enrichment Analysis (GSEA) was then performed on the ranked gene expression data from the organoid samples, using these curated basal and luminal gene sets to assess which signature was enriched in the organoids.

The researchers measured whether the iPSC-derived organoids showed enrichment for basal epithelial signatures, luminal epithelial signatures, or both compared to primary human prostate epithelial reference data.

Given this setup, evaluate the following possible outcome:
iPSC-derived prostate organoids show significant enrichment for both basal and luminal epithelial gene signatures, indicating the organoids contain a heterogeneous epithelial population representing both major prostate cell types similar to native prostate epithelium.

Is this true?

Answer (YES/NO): YES